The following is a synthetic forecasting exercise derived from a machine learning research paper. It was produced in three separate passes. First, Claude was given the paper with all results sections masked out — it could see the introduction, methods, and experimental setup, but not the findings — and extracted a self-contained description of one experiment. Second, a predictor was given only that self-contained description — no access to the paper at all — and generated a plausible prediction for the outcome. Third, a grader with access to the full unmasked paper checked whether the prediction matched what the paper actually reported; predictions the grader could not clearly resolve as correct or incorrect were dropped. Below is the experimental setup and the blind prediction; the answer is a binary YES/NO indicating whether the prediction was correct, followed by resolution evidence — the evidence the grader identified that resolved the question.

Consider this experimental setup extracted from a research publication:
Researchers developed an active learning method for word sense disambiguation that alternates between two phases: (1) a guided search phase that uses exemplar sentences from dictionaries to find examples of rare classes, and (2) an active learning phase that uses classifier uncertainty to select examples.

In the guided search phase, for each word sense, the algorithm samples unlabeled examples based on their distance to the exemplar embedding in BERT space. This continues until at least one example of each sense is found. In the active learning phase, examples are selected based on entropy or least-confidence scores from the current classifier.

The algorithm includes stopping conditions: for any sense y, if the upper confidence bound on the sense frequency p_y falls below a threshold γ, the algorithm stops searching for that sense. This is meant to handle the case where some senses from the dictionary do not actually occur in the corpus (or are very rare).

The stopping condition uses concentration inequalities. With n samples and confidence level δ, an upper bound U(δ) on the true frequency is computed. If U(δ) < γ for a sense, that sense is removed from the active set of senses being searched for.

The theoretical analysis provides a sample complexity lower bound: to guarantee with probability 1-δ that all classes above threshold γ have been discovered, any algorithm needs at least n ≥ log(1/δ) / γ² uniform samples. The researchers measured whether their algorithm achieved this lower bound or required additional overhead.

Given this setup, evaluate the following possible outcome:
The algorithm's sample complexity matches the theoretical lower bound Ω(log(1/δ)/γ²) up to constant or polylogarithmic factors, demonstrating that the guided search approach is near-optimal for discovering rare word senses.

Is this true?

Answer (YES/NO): NO